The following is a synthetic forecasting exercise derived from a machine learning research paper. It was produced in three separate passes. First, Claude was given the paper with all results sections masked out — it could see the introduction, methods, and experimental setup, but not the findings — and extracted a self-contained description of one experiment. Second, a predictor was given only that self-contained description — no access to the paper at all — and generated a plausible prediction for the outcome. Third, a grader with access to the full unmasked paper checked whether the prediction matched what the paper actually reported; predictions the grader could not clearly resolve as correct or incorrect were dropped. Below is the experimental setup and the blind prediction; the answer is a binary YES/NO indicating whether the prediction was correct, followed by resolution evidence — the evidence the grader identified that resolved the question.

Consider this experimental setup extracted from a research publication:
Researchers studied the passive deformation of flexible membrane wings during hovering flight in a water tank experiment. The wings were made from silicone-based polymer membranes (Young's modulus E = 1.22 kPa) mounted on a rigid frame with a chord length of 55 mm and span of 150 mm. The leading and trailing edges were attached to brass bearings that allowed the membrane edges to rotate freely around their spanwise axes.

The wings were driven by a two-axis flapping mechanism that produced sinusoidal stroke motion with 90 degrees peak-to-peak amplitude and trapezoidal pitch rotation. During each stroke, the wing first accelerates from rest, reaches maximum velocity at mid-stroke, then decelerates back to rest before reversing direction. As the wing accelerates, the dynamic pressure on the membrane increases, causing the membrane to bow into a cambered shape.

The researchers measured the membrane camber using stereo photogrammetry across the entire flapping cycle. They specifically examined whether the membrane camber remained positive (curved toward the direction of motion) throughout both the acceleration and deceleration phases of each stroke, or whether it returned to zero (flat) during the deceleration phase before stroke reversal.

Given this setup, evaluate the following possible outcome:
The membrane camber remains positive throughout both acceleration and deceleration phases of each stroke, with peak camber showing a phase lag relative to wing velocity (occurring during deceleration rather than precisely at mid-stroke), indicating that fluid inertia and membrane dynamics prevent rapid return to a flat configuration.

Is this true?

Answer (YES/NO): NO